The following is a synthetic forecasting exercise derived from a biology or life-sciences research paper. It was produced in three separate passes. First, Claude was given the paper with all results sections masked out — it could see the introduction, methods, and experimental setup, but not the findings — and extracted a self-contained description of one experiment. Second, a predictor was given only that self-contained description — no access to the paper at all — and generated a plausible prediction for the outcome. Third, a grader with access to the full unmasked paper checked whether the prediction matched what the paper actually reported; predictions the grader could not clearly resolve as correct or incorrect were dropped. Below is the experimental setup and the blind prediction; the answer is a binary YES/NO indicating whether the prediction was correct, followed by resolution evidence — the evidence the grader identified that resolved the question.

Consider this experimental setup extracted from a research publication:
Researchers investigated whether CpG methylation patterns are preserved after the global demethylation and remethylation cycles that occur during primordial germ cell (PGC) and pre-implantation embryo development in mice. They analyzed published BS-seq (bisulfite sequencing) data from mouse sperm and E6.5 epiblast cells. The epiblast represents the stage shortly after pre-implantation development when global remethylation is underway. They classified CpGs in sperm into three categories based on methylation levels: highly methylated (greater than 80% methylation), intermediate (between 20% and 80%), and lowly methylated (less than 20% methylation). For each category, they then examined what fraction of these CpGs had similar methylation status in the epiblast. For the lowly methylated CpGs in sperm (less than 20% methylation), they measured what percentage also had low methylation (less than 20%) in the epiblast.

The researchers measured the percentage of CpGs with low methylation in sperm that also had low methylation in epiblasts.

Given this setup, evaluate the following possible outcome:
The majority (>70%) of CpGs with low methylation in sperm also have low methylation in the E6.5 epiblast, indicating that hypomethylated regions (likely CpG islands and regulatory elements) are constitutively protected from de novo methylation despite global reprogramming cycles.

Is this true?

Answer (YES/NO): NO